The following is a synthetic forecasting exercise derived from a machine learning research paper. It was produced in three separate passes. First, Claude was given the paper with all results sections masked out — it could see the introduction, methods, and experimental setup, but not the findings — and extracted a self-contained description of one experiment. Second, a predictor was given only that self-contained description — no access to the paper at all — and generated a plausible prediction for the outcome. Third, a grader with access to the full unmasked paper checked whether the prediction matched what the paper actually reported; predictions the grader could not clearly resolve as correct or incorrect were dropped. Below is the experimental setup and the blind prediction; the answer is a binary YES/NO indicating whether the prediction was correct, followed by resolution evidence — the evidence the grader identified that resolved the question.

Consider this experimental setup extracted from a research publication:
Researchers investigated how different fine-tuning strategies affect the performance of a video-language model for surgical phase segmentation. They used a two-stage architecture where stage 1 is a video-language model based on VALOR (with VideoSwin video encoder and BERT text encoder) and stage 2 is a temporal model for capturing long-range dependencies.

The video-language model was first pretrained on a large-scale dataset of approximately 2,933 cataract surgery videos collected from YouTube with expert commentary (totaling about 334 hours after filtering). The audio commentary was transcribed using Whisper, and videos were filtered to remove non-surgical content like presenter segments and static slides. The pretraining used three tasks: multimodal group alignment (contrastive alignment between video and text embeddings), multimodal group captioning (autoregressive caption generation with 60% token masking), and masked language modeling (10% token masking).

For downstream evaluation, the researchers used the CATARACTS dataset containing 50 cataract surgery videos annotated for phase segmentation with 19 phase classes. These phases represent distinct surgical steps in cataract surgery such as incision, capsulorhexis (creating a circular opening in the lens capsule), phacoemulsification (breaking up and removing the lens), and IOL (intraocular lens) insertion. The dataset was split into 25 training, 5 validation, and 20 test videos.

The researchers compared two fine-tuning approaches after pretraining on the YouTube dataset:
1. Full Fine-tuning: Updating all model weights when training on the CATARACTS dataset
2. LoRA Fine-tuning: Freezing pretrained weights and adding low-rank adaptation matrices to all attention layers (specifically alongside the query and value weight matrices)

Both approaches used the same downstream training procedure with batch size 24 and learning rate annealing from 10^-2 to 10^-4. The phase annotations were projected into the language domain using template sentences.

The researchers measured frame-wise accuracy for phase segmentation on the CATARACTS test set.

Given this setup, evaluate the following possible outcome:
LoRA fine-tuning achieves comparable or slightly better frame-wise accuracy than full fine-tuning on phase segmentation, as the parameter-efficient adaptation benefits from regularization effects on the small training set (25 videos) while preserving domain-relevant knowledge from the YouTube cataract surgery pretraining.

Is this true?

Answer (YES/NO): YES